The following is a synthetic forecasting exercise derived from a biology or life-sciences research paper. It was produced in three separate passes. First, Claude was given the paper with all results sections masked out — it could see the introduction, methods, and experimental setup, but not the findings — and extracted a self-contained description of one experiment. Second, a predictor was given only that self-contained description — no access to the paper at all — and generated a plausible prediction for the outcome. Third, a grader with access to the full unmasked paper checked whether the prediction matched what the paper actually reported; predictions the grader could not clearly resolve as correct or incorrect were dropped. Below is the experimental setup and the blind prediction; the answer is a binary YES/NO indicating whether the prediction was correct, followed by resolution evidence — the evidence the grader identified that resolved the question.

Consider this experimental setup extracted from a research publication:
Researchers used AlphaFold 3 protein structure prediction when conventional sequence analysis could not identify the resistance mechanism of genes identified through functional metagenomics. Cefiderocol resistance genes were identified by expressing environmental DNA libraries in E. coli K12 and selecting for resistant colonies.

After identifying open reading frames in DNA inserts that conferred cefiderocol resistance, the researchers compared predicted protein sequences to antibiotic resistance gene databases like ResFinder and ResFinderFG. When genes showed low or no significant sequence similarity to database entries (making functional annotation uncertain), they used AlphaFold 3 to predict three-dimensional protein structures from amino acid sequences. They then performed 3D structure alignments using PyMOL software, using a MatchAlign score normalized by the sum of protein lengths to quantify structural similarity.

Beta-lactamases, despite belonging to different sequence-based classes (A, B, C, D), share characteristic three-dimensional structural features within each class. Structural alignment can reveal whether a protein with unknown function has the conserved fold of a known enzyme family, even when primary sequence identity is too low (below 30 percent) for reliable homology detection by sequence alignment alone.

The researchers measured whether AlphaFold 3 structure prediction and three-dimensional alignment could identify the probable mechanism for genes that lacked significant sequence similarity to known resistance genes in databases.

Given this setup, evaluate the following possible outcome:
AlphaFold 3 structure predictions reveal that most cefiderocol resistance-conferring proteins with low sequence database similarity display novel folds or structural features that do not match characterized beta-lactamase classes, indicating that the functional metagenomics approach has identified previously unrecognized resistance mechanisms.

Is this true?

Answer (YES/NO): NO